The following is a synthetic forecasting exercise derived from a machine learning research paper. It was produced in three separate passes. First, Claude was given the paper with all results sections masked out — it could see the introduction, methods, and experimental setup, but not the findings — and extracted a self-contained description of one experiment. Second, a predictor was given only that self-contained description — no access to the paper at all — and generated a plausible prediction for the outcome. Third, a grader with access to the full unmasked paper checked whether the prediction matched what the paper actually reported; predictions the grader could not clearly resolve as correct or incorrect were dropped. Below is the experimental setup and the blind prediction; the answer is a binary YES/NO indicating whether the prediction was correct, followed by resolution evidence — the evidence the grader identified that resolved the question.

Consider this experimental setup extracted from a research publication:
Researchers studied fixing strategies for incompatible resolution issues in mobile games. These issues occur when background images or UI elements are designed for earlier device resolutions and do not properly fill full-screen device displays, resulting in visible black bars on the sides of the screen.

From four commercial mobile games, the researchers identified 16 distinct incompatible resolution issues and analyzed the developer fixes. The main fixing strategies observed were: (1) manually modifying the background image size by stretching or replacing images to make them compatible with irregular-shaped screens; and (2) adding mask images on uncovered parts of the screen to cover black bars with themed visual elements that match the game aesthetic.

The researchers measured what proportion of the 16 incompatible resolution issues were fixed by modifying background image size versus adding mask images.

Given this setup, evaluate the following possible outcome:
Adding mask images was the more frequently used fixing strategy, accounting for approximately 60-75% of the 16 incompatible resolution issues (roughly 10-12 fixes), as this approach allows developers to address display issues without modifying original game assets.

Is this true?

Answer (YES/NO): NO